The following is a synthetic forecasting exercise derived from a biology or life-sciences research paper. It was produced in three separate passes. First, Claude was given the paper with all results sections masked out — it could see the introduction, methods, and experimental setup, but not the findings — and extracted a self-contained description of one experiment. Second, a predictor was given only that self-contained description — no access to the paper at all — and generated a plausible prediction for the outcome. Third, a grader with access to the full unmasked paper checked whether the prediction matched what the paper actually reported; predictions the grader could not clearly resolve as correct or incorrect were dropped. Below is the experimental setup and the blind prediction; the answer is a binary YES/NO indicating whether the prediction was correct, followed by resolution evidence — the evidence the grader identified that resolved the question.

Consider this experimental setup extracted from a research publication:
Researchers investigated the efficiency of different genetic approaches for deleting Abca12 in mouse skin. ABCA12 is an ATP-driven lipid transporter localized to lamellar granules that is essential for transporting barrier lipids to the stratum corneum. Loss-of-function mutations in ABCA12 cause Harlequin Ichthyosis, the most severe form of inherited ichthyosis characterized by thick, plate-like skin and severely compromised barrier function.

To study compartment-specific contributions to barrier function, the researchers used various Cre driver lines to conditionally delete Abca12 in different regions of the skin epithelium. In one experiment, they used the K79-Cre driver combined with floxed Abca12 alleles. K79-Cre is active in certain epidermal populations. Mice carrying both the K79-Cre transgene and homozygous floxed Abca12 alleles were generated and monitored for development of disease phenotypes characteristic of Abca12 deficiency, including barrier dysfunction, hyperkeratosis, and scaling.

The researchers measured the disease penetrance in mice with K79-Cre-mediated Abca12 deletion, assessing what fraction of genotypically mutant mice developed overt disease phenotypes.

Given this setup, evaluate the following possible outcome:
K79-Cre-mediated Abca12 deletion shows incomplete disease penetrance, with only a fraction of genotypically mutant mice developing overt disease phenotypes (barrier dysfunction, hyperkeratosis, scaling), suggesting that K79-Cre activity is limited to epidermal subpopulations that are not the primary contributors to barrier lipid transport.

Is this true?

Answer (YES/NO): NO